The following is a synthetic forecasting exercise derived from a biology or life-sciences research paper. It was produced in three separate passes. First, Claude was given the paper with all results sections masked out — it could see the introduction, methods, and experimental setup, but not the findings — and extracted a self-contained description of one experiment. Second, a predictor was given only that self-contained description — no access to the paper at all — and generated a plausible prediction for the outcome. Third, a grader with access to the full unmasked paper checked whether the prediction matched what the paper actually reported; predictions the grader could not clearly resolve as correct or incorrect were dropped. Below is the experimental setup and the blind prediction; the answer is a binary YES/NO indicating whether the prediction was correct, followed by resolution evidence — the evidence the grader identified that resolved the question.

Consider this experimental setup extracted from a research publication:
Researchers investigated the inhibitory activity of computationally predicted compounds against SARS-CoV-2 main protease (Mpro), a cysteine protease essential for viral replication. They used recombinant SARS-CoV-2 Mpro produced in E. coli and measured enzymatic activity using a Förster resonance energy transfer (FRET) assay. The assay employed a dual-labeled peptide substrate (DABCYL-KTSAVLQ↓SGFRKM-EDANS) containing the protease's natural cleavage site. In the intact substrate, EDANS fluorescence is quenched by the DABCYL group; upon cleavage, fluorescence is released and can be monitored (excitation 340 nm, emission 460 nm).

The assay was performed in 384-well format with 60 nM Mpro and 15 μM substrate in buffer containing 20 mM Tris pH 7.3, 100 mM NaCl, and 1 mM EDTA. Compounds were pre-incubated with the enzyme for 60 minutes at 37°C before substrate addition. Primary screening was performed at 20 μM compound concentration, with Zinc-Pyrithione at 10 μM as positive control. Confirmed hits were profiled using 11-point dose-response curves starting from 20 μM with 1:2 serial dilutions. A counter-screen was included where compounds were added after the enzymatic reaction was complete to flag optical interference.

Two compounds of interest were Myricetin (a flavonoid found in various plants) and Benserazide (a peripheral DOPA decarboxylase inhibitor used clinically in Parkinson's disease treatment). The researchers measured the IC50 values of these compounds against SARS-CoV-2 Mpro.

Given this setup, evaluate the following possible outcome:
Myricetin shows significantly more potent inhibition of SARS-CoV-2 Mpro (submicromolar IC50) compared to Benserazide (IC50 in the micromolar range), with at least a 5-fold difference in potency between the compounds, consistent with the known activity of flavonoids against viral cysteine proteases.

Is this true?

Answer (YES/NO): NO